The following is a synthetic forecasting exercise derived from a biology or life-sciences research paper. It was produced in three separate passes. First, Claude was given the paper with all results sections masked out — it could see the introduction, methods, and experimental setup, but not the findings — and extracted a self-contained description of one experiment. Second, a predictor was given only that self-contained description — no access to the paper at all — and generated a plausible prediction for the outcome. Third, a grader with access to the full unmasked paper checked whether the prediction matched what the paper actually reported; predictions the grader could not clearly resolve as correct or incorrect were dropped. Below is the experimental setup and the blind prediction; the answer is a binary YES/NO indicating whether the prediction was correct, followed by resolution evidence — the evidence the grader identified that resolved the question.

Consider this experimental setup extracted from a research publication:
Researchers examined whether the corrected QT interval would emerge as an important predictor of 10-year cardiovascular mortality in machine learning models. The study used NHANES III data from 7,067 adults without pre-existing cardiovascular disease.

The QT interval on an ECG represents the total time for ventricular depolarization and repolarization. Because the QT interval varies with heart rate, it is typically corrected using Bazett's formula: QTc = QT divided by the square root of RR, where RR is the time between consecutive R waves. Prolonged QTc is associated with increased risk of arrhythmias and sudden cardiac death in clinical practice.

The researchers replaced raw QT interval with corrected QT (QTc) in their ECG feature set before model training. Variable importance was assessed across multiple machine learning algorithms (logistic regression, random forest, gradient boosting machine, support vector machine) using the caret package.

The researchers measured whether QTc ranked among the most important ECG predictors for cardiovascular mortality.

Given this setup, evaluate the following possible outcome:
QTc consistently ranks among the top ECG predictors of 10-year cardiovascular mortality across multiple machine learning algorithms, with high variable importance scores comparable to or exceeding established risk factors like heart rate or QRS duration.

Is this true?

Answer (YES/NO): NO